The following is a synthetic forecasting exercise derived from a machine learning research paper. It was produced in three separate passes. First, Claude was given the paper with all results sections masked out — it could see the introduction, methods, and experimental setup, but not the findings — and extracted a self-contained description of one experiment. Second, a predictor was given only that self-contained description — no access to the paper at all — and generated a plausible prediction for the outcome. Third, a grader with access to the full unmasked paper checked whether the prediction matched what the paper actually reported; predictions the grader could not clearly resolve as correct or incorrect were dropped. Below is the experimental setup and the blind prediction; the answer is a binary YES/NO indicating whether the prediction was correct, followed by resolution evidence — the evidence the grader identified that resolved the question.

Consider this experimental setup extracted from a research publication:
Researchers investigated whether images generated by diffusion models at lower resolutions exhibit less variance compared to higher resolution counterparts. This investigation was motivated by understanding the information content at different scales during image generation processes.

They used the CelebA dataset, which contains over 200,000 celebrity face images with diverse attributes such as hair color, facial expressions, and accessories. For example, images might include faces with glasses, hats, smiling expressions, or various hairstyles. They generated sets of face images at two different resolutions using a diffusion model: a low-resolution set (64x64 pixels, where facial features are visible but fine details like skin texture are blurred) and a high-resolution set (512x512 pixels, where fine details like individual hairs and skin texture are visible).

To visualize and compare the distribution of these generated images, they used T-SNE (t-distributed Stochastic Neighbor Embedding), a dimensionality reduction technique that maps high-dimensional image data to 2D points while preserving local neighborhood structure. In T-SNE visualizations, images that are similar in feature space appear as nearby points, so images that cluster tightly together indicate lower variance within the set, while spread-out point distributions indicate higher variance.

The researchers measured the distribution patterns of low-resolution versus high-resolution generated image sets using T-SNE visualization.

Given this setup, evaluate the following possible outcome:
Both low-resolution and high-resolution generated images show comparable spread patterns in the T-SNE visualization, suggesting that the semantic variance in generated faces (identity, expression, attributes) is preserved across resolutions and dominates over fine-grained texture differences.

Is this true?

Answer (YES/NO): NO